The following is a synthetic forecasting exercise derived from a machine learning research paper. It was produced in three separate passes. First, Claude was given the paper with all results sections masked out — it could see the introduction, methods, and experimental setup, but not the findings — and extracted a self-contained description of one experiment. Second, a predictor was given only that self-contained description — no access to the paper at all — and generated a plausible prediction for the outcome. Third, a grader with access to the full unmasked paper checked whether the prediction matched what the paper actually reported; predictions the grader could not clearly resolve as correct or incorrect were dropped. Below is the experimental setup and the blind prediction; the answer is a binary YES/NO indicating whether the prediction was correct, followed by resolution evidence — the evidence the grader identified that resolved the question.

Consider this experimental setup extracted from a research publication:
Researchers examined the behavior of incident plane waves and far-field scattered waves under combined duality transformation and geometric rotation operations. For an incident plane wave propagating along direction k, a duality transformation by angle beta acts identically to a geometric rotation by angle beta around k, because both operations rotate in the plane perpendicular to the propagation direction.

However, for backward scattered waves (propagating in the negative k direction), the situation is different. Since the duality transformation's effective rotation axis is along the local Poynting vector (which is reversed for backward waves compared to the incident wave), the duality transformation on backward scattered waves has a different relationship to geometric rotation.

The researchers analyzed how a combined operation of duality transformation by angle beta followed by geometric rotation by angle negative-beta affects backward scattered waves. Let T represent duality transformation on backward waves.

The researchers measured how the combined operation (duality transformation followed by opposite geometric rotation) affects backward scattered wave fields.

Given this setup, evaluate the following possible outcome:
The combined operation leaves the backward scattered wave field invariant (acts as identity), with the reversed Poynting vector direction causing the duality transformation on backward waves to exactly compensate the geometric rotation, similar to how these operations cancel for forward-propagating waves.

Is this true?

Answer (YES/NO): NO